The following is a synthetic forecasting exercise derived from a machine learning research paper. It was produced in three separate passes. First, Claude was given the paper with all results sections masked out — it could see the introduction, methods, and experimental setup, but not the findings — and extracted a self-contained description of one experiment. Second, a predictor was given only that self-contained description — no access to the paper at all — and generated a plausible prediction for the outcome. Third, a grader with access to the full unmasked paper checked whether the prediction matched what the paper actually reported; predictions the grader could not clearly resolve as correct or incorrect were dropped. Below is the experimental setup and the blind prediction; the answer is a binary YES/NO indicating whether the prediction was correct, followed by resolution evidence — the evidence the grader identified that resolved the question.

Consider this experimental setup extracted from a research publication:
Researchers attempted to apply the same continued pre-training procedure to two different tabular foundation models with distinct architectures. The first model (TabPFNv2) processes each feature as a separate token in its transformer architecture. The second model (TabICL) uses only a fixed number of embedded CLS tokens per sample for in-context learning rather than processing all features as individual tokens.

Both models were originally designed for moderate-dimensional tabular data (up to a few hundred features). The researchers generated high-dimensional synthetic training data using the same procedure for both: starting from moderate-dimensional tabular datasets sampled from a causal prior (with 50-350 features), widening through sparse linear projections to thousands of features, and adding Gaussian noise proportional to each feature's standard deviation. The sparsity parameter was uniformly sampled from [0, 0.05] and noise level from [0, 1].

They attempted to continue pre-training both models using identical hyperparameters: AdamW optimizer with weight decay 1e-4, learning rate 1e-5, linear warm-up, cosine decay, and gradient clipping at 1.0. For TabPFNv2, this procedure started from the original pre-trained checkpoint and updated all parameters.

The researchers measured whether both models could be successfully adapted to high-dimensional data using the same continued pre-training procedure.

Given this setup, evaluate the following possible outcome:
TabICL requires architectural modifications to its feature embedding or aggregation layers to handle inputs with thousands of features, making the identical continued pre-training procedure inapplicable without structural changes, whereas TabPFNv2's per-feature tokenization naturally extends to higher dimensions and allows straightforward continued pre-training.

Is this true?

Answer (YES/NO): NO